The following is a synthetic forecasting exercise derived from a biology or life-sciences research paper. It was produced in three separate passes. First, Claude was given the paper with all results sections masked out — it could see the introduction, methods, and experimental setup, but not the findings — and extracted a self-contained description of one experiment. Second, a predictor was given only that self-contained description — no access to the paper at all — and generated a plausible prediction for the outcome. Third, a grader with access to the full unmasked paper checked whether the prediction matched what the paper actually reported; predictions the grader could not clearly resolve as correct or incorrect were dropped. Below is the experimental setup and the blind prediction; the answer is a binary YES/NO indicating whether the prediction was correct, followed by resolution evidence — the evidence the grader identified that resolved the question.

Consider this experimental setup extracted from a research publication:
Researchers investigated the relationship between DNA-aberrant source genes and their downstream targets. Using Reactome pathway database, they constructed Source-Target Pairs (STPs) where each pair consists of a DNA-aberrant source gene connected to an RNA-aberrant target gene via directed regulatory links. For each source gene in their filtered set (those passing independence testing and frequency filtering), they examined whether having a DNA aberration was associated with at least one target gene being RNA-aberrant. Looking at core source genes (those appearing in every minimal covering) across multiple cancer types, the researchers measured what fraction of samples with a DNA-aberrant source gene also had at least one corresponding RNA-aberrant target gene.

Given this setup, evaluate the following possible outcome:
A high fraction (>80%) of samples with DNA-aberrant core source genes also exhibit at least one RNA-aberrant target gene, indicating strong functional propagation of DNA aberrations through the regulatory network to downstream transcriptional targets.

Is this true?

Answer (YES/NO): YES